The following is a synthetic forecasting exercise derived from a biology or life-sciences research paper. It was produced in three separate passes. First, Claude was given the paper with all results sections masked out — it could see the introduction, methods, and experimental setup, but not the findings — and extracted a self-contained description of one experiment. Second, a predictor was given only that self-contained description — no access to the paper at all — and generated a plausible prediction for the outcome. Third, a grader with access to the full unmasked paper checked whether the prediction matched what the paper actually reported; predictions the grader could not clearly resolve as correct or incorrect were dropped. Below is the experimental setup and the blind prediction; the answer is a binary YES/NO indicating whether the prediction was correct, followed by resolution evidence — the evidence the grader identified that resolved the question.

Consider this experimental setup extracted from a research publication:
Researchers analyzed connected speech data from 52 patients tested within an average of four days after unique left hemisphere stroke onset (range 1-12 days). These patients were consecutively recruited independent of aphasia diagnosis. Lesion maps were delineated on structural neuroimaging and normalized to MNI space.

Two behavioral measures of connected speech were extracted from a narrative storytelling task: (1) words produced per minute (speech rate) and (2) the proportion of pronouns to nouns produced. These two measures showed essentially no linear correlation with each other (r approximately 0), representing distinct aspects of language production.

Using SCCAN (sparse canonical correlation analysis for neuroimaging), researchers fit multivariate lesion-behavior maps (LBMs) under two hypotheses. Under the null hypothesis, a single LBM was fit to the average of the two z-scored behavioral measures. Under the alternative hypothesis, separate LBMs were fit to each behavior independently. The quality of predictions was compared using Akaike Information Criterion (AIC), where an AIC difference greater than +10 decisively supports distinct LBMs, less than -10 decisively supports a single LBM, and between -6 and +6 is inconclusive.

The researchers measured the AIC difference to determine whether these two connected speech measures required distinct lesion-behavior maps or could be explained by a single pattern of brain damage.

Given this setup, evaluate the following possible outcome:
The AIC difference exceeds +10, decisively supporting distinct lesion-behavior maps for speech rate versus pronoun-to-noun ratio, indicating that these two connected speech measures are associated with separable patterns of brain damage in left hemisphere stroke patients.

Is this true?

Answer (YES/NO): YES